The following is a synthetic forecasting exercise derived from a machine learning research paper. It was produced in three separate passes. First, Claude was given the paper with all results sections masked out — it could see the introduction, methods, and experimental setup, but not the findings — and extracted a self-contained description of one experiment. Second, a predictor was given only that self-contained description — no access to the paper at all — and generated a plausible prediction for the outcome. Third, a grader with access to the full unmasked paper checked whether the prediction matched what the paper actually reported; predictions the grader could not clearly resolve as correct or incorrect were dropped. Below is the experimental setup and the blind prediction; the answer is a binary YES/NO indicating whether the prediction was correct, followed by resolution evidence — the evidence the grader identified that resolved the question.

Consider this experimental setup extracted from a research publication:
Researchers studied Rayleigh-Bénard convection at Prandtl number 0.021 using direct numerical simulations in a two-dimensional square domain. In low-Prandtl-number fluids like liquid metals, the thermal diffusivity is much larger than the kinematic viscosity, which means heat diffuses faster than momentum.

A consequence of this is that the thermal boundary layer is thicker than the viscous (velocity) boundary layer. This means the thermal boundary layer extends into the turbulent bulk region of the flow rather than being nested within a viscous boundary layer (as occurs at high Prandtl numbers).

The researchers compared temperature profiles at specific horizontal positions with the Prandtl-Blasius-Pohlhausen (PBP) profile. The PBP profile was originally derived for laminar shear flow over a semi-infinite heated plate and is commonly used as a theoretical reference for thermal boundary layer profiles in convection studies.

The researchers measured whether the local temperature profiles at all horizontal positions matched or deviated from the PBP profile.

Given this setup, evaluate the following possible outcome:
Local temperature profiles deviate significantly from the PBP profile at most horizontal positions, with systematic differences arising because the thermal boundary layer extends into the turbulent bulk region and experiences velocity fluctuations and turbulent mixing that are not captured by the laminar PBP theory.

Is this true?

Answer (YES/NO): YES